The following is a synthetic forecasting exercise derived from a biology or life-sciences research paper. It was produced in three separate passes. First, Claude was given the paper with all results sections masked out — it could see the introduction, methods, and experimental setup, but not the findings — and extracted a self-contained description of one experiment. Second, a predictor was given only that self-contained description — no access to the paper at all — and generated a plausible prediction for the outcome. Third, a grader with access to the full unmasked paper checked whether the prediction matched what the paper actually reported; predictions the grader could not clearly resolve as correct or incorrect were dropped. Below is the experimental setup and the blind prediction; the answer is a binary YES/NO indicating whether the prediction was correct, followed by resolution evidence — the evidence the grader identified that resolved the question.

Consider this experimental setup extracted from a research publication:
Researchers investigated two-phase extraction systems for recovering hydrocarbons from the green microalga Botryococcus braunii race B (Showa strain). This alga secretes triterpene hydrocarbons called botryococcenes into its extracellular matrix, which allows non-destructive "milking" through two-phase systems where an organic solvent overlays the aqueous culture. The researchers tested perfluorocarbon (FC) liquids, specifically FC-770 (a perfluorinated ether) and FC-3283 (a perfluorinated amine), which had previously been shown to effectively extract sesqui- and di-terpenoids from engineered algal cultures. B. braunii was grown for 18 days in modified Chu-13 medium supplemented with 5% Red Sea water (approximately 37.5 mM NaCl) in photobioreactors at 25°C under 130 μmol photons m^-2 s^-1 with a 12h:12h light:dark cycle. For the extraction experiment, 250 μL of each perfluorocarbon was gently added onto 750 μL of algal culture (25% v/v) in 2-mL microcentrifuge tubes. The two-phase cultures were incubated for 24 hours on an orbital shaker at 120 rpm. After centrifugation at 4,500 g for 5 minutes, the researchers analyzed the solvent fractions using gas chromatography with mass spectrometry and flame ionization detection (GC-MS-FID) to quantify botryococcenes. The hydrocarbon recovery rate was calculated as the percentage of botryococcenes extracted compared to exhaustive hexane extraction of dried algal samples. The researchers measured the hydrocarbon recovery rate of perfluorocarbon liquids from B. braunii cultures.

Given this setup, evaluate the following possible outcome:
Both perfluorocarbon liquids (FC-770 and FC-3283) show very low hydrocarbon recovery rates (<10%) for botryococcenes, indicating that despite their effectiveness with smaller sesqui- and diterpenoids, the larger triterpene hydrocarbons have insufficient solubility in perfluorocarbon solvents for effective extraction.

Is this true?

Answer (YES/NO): YES